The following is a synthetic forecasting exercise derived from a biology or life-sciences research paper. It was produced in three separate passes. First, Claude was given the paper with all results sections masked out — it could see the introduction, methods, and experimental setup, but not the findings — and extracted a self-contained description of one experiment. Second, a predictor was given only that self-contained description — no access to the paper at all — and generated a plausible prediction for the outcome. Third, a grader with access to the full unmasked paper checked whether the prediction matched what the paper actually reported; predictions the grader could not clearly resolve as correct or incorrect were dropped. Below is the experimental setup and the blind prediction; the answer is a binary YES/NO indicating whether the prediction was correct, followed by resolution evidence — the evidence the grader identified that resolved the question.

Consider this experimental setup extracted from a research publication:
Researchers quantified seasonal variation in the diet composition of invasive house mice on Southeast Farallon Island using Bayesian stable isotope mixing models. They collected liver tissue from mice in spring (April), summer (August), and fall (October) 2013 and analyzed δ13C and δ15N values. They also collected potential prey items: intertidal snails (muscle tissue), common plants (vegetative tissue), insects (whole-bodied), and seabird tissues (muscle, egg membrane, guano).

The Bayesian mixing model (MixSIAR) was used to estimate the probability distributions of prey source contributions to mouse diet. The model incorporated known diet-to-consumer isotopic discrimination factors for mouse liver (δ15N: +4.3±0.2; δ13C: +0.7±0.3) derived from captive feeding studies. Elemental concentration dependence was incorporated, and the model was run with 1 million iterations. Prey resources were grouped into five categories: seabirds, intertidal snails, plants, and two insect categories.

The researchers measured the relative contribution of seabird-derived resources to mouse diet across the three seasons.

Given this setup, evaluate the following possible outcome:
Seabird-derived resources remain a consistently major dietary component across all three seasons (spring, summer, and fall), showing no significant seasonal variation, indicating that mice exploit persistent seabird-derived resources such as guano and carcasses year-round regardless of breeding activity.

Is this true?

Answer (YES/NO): NO